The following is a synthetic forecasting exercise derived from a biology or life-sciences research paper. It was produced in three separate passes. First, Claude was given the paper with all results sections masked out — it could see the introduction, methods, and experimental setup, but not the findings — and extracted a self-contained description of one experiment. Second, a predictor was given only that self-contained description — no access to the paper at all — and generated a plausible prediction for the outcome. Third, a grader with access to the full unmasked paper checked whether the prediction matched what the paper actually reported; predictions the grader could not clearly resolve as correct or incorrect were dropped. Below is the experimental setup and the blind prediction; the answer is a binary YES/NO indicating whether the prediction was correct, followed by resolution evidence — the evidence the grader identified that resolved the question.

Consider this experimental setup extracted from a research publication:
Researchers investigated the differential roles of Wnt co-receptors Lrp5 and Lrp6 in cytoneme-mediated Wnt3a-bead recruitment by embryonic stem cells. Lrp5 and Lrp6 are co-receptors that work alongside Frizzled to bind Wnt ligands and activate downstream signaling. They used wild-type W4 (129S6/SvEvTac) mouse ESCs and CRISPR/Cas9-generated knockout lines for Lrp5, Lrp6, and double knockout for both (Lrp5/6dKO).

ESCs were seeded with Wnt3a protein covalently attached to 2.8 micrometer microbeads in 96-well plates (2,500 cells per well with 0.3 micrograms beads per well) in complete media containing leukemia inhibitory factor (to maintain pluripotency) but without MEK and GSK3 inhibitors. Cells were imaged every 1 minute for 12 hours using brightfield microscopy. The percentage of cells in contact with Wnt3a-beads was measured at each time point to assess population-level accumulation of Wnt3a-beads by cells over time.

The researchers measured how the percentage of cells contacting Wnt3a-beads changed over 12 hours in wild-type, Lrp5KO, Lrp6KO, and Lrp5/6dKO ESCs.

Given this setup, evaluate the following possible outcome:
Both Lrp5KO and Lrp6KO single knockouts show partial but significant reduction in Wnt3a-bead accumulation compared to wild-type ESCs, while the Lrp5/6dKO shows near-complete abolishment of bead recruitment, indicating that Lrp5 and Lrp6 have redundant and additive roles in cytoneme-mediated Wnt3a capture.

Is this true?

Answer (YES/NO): NO